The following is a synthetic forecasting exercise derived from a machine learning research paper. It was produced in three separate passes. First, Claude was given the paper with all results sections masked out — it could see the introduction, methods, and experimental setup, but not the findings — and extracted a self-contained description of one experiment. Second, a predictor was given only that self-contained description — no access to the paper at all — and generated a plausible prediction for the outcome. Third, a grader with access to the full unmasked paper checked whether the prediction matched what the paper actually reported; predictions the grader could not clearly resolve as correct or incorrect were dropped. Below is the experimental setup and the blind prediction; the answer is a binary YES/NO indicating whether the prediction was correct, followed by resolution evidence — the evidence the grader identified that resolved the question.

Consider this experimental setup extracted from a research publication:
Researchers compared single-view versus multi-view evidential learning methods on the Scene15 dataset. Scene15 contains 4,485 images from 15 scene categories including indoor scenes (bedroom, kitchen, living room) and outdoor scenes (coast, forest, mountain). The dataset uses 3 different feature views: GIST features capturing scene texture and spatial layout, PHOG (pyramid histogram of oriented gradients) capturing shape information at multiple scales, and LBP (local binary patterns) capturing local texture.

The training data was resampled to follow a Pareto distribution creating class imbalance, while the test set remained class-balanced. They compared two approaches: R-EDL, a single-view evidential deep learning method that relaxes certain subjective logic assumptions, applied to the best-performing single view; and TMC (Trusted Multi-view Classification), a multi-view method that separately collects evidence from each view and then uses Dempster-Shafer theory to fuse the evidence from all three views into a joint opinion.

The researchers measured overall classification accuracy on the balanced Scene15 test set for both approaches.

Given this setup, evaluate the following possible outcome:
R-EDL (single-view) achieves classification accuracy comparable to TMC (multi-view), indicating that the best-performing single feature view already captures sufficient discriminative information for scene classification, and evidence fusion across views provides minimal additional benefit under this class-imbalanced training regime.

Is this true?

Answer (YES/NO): YES